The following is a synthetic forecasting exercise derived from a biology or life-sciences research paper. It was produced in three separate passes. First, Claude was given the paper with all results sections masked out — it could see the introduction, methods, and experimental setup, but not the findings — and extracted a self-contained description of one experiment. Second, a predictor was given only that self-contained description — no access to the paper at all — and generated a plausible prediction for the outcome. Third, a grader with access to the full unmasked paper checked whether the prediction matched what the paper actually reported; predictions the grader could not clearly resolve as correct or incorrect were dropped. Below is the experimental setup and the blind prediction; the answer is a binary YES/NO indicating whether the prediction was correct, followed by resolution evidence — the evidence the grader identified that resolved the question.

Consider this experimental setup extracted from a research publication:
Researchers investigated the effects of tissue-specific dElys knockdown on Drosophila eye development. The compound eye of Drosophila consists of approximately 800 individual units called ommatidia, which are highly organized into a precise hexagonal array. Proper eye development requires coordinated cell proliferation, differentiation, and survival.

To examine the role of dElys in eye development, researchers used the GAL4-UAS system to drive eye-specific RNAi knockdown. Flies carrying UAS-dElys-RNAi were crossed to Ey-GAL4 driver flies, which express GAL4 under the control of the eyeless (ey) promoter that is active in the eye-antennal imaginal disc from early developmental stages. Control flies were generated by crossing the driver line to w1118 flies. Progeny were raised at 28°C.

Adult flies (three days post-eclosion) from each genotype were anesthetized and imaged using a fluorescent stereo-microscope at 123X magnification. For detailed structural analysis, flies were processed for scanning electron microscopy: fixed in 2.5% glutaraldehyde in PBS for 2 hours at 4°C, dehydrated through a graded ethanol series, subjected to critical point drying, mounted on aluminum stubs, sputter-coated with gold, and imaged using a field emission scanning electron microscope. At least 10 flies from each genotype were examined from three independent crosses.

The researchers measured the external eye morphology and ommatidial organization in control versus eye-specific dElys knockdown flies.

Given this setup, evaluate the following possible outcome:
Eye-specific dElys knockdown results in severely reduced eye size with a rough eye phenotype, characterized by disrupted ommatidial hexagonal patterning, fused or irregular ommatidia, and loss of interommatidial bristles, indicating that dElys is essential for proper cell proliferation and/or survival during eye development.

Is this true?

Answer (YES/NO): YES